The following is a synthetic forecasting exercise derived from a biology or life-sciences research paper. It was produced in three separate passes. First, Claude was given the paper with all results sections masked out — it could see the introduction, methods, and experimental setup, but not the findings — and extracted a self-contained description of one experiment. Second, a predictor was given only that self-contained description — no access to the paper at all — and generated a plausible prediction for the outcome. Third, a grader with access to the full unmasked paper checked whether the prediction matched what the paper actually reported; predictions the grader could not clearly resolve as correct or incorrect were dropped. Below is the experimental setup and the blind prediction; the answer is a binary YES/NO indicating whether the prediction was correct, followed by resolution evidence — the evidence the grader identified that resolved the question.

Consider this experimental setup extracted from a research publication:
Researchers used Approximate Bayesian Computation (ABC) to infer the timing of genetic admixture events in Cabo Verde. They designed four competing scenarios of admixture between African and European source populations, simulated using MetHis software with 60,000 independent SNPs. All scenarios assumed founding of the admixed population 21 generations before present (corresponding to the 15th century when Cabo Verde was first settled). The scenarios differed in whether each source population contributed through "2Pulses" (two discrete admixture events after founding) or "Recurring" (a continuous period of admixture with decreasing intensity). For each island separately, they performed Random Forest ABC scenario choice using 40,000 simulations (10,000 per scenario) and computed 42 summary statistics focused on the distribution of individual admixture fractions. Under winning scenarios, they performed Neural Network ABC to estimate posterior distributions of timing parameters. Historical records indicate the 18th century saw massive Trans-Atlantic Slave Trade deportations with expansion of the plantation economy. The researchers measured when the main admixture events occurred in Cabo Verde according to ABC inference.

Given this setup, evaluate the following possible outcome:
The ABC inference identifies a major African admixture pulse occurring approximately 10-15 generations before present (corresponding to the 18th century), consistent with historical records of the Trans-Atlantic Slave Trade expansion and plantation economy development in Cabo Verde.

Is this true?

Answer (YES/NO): NO